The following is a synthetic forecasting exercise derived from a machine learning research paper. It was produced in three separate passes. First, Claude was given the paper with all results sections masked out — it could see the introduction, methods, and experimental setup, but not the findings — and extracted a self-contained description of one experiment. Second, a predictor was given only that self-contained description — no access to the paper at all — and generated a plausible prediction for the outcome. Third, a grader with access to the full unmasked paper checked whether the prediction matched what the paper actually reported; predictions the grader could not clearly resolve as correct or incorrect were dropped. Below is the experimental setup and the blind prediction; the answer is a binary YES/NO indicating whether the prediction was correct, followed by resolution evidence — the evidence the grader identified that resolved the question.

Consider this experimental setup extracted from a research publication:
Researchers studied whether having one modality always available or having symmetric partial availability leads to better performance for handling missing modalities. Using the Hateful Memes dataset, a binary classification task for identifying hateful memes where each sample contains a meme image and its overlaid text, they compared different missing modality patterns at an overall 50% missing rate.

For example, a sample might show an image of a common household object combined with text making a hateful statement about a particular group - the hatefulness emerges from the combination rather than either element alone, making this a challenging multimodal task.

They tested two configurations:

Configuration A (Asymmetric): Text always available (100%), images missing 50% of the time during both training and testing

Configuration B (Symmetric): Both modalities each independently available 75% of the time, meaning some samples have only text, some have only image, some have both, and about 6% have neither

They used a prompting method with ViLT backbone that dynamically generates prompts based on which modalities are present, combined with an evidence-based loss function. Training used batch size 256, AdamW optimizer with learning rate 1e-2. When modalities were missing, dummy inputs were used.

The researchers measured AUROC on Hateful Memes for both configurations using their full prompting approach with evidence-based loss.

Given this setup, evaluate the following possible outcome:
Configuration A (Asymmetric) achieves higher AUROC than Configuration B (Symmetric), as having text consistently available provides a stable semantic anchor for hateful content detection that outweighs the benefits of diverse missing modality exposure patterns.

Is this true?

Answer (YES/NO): YES